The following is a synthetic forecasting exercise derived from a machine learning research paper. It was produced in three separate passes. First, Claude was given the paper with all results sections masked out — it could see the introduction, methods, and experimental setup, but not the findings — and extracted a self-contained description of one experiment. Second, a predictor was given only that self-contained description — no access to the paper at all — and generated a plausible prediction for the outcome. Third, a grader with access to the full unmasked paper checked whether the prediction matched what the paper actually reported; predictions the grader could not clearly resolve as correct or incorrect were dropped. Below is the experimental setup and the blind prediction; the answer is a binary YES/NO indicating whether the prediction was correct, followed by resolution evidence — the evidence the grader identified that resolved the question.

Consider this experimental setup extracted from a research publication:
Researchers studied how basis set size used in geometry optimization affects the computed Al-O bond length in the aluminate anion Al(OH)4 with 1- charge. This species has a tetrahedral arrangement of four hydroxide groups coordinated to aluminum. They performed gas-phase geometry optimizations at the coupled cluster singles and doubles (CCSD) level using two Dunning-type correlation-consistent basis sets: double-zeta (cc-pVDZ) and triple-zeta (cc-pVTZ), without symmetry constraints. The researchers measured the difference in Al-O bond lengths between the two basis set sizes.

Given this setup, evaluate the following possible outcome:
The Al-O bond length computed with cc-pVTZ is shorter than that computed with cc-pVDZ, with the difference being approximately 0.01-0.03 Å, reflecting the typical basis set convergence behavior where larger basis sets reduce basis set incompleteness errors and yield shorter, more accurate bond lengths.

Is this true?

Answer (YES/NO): YES